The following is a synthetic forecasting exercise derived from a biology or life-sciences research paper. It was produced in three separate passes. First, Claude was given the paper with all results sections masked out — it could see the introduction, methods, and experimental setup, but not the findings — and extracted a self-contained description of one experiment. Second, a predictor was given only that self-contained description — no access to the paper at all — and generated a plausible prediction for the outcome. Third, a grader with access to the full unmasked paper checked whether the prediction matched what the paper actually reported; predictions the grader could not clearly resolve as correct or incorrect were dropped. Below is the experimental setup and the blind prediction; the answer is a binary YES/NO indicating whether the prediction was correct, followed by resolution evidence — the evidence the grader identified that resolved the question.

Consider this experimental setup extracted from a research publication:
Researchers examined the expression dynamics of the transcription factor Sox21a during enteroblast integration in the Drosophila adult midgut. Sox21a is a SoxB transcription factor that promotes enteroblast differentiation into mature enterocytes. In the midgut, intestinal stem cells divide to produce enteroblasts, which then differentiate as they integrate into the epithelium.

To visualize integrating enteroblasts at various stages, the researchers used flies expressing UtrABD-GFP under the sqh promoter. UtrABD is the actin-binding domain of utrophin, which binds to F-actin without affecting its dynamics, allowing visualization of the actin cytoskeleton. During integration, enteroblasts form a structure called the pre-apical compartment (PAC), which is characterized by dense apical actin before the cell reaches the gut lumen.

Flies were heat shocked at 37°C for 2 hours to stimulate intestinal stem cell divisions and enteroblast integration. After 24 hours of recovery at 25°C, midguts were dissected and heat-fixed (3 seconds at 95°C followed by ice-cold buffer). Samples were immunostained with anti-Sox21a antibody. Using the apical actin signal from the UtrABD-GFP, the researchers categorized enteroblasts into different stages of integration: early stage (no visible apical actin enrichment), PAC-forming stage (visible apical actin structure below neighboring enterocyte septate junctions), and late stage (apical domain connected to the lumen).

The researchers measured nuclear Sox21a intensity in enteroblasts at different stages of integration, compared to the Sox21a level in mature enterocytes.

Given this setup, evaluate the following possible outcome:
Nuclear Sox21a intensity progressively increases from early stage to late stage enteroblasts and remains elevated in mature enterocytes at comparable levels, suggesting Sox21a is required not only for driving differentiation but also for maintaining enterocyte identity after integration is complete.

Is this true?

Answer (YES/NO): NO